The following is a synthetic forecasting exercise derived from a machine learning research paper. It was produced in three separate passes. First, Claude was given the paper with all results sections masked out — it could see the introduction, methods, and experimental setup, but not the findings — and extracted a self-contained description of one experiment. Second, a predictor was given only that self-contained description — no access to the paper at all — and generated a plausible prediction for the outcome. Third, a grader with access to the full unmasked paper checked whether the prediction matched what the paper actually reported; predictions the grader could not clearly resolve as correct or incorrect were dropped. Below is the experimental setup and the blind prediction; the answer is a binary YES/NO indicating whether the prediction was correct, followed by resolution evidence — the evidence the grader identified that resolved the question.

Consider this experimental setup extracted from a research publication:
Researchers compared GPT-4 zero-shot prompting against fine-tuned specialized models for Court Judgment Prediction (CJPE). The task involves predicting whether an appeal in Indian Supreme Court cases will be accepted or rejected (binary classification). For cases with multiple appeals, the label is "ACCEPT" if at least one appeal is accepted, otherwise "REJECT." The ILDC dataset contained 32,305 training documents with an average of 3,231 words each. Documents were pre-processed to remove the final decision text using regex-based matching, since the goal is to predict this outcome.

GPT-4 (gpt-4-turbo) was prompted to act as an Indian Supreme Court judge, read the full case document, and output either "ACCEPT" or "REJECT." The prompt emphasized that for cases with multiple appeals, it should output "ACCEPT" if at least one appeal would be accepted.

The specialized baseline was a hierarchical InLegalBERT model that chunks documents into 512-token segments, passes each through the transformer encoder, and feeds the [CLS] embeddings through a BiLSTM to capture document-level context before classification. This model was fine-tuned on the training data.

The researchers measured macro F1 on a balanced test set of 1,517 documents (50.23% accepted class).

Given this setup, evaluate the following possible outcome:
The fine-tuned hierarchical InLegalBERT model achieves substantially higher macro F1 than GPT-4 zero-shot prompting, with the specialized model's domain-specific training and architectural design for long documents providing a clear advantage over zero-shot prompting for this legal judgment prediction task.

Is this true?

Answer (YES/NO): YES